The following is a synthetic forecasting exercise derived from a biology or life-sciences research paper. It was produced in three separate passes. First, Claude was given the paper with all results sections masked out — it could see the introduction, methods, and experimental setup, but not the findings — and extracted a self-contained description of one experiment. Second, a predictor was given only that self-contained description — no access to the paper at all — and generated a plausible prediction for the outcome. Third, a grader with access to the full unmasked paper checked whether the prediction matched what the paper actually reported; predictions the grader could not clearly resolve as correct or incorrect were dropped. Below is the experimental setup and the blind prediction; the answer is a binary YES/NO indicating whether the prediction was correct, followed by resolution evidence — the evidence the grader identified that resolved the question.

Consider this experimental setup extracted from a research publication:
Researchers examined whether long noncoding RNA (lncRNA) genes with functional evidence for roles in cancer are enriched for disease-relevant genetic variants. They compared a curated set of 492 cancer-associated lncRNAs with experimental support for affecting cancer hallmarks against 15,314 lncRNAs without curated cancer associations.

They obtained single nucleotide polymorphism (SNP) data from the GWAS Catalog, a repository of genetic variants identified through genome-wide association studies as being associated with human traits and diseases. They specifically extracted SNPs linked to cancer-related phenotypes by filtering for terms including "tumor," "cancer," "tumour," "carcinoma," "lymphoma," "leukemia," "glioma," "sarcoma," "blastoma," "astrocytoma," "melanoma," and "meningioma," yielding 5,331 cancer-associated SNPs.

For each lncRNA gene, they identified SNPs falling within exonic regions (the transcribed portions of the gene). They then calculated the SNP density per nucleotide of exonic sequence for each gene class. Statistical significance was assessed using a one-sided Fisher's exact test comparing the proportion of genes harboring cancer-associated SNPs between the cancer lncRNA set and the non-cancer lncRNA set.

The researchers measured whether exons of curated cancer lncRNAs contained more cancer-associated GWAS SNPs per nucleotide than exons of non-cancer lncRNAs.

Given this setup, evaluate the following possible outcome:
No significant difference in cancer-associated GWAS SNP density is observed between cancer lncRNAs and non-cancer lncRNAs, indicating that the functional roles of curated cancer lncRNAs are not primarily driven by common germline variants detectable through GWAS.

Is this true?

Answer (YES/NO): NO